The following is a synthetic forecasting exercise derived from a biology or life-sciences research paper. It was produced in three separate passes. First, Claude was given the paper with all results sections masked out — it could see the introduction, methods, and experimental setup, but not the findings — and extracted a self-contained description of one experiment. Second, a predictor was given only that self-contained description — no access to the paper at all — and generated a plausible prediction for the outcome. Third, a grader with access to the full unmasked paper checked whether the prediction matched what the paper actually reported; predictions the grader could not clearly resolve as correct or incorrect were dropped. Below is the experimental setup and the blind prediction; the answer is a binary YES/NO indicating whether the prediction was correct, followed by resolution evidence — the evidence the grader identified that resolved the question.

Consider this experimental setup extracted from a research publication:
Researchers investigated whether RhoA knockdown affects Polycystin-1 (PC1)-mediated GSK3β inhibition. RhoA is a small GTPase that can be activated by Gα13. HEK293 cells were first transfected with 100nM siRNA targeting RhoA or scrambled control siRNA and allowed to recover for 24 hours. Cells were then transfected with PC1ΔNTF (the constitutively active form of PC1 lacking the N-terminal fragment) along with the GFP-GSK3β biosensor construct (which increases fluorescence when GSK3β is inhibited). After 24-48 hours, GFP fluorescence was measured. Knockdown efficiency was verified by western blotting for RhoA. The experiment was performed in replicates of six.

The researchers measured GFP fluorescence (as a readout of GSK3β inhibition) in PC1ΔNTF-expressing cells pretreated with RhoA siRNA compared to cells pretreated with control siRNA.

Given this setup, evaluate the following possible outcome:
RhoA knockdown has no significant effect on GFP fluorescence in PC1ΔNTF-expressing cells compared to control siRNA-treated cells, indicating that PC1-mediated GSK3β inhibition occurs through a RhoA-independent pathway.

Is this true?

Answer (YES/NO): NO